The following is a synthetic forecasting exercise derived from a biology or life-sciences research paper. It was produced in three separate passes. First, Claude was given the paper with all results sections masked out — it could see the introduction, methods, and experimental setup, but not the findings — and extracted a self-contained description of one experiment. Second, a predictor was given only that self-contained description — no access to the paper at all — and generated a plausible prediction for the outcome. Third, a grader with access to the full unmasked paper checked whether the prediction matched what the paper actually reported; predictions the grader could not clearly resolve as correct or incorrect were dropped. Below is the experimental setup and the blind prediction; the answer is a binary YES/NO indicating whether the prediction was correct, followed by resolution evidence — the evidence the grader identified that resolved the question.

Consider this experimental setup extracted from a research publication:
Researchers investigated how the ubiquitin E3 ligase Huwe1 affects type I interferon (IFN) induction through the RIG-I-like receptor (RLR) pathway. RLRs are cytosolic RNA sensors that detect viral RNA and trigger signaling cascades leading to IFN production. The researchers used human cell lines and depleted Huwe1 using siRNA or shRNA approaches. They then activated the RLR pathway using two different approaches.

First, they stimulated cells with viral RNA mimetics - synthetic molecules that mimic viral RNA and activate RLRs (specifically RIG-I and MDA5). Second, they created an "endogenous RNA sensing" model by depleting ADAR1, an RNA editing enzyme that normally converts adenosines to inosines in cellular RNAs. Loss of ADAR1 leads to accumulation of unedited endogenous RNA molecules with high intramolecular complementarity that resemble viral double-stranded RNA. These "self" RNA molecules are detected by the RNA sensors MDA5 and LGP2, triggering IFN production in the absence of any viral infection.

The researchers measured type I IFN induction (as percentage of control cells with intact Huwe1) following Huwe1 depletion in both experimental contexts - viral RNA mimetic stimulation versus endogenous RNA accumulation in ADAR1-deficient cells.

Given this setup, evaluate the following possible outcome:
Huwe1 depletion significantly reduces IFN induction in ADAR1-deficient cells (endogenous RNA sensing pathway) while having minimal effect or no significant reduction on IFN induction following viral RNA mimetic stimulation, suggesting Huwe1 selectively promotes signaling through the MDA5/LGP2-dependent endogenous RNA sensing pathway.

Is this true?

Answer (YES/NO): NO